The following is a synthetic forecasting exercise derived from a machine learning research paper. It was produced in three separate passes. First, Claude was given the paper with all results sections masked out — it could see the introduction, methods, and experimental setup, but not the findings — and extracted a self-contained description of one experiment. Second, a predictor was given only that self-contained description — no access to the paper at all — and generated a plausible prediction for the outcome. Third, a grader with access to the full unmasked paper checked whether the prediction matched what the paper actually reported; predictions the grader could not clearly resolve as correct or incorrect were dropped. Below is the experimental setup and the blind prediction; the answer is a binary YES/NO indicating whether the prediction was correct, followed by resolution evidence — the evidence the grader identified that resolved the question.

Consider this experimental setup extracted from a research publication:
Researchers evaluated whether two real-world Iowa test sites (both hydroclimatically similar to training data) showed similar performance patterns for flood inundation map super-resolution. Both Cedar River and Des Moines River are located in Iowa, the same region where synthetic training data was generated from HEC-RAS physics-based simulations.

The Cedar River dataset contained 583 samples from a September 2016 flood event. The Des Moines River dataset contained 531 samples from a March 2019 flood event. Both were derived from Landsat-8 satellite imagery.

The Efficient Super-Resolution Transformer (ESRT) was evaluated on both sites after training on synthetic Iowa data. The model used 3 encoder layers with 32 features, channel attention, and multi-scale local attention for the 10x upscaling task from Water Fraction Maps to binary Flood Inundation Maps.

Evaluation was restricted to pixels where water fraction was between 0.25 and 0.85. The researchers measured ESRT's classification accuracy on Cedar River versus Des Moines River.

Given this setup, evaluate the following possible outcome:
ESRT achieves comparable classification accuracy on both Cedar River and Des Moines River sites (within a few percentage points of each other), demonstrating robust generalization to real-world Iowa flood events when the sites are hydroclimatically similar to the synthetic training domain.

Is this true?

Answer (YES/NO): YES